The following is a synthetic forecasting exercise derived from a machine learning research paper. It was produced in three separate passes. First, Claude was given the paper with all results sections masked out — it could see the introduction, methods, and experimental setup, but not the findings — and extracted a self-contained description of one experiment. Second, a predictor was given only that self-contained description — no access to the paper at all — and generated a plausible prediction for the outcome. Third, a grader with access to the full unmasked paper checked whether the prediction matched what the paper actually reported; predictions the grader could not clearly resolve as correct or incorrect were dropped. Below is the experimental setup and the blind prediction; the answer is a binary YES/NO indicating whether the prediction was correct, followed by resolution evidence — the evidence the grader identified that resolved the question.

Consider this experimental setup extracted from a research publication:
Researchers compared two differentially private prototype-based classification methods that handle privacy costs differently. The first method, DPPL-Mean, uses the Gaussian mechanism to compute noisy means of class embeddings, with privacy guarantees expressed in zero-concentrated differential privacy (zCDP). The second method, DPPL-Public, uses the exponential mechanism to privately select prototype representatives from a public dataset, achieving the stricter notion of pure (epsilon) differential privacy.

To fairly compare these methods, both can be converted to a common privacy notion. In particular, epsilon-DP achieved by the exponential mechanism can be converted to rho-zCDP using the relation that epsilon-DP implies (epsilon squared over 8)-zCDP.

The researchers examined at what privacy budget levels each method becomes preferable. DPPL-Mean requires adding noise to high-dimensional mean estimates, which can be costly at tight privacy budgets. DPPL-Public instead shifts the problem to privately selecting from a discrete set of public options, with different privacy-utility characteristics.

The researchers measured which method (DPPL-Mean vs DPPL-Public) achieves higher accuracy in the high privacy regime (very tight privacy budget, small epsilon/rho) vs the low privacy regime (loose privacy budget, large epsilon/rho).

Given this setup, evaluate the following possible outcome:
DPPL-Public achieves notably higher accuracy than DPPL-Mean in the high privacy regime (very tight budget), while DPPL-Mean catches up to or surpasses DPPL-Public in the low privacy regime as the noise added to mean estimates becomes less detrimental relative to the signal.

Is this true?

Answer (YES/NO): YES